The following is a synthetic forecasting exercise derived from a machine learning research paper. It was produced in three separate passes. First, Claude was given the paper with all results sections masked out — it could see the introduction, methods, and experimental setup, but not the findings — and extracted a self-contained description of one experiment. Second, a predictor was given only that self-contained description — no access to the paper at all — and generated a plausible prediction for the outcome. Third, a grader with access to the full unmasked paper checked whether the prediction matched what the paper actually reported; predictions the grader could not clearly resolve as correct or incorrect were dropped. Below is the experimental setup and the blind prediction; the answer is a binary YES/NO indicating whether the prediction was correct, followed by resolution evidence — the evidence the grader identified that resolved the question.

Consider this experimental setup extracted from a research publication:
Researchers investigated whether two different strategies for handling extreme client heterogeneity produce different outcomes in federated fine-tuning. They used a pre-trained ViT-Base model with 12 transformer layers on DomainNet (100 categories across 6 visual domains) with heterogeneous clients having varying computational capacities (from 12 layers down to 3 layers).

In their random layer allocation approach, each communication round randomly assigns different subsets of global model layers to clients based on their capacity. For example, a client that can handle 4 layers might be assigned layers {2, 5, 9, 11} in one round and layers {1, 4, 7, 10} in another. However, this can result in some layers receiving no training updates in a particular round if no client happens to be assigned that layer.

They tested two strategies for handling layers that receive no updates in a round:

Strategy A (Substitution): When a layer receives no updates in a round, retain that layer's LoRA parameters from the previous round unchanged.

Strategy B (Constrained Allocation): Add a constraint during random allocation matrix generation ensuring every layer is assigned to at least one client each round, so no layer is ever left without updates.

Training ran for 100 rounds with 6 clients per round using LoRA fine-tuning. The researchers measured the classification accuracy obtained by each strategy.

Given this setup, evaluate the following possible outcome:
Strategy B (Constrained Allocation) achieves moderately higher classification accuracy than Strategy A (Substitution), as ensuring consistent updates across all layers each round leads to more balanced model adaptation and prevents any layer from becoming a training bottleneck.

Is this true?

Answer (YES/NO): NO